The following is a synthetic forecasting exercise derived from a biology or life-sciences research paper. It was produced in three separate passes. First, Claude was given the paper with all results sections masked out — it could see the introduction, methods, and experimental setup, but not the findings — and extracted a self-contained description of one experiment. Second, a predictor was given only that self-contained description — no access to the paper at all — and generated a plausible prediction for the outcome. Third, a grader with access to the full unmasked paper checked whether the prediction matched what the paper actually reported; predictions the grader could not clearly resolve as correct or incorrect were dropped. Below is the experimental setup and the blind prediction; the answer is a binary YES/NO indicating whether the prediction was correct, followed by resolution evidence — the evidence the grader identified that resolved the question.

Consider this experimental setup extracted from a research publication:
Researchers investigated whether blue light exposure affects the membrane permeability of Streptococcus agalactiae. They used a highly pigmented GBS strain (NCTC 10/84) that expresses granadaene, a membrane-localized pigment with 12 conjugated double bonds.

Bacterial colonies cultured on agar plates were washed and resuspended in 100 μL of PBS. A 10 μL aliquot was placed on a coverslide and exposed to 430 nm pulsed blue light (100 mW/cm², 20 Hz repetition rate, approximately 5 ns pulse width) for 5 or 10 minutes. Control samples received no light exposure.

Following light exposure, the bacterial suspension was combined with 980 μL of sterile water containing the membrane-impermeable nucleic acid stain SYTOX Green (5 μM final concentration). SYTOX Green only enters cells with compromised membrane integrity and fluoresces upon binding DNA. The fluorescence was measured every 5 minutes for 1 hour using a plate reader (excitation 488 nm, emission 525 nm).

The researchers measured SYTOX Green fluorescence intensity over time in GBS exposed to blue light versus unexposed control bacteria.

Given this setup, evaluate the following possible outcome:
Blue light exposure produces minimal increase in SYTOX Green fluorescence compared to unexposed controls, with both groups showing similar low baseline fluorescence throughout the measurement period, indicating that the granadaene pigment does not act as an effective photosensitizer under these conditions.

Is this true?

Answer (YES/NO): NO